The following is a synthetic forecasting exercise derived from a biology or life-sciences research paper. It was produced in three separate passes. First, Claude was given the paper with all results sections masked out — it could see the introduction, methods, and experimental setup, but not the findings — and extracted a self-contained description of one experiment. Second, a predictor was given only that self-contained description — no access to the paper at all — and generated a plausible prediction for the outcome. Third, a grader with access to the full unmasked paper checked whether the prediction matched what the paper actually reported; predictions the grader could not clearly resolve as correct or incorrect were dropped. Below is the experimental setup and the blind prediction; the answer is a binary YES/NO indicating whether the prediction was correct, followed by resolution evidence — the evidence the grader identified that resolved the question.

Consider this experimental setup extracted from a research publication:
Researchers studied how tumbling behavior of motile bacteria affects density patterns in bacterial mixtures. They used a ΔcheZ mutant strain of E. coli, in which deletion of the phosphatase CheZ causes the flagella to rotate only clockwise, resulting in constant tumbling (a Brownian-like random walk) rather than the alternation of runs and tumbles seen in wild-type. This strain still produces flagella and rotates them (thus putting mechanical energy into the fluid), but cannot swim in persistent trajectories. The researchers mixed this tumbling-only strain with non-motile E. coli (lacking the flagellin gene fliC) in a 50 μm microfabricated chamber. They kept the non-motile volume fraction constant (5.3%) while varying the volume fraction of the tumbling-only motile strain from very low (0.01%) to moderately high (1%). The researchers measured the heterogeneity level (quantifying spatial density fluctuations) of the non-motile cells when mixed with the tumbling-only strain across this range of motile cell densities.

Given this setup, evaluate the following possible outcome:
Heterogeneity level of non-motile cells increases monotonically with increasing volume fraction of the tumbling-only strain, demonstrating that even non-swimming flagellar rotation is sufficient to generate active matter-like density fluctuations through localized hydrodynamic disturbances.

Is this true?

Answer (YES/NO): NO